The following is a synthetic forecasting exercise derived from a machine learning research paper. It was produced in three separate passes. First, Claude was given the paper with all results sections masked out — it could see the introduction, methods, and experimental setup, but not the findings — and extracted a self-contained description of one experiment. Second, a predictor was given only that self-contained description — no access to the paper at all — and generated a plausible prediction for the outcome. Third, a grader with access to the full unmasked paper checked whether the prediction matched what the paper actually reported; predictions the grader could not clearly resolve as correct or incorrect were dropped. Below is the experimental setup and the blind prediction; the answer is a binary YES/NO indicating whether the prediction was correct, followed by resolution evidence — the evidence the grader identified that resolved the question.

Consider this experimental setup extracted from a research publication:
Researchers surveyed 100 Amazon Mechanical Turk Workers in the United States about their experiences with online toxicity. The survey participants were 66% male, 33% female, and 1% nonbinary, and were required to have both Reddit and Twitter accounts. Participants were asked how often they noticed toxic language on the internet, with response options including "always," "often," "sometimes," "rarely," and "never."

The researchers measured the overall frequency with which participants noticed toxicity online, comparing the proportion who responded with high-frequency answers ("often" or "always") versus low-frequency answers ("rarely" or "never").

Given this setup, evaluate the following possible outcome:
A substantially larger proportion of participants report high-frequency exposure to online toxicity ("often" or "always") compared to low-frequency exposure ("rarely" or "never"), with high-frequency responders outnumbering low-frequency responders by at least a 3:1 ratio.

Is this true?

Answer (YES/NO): YES